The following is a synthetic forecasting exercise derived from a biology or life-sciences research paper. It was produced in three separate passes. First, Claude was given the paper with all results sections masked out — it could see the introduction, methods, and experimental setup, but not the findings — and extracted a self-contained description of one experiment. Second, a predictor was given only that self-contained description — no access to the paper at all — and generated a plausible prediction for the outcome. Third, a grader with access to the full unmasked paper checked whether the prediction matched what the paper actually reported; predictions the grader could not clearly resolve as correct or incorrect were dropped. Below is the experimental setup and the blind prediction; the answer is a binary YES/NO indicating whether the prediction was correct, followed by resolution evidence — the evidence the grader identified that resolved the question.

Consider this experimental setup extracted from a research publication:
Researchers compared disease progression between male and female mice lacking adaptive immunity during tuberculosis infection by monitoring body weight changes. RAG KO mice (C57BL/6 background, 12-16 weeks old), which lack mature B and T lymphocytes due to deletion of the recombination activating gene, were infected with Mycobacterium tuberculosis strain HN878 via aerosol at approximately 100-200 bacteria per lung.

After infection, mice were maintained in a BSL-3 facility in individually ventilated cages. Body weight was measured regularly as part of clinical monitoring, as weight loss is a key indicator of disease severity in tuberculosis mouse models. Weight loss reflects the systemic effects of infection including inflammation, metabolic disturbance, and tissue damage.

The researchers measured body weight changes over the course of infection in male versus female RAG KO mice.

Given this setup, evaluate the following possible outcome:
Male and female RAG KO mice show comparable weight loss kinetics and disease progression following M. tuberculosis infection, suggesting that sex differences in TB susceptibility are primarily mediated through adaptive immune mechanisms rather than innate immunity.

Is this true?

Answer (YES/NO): NO